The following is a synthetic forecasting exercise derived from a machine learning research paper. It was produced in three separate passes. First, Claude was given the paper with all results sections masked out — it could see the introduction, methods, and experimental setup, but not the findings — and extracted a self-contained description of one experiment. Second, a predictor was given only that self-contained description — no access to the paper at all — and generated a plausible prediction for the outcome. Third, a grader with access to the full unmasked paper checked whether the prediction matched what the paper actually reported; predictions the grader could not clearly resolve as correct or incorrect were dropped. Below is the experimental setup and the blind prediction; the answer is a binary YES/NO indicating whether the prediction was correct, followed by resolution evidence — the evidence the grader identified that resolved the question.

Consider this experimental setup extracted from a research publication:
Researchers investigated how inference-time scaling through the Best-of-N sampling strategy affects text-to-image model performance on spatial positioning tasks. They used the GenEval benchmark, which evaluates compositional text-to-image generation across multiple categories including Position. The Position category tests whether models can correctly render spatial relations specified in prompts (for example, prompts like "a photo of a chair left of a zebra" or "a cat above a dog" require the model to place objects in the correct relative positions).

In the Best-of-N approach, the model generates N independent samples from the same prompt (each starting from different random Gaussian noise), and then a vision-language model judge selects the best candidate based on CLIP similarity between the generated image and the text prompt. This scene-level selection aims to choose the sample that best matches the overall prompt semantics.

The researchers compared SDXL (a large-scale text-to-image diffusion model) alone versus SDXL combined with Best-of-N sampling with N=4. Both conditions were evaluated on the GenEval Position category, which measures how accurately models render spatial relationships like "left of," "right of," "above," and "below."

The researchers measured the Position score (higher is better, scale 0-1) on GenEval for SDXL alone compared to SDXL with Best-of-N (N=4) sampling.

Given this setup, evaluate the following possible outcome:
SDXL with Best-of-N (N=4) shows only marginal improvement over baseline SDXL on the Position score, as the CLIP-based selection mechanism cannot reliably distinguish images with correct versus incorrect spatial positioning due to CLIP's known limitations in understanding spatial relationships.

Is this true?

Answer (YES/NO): NO